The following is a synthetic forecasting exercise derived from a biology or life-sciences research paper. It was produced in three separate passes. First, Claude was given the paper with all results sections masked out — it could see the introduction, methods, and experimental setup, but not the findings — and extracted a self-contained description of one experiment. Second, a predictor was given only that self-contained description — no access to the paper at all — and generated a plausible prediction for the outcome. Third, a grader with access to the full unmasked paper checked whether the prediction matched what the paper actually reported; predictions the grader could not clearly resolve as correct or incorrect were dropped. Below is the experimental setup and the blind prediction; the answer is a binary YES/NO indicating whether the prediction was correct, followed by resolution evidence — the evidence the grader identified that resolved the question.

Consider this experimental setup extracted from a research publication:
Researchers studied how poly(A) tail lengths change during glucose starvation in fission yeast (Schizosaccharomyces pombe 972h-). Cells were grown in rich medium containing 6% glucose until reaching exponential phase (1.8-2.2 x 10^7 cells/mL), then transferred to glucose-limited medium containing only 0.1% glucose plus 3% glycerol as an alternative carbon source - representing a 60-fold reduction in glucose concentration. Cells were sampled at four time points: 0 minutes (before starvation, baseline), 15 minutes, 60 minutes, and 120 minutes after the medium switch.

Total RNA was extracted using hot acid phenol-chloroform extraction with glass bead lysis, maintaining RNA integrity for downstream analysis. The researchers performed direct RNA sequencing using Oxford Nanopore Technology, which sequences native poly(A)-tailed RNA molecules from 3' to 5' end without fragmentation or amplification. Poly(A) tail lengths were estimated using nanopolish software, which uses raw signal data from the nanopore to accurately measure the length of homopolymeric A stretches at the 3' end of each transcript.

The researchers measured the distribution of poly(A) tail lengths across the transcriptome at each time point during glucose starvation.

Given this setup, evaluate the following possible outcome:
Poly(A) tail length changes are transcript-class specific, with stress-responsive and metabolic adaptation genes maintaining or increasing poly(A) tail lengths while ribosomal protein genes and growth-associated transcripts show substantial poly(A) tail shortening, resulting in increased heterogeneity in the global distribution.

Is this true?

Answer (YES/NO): NO